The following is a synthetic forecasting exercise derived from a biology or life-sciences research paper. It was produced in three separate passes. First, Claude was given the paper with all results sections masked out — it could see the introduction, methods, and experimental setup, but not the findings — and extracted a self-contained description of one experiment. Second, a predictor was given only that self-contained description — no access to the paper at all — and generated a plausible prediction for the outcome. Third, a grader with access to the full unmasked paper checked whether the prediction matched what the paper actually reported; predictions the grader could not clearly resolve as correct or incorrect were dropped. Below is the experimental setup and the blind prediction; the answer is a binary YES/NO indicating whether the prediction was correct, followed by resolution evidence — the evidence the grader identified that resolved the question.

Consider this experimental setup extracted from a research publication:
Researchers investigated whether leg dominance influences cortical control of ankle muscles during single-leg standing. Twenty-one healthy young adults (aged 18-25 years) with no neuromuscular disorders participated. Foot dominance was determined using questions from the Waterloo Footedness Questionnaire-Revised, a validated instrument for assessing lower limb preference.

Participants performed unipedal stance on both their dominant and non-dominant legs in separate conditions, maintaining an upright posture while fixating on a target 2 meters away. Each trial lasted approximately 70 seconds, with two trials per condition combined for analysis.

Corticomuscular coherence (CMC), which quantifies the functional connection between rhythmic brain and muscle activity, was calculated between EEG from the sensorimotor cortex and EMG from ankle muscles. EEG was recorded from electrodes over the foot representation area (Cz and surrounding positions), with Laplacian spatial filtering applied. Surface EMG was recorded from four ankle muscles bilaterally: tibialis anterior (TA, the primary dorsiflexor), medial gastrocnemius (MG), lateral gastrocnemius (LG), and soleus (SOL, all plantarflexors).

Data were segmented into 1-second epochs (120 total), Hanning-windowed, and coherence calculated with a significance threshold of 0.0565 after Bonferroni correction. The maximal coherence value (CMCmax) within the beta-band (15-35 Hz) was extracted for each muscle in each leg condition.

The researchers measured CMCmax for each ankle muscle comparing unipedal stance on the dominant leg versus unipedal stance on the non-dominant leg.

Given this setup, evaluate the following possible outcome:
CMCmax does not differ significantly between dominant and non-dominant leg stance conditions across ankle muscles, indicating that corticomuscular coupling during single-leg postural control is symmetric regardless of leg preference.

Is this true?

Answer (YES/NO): YES